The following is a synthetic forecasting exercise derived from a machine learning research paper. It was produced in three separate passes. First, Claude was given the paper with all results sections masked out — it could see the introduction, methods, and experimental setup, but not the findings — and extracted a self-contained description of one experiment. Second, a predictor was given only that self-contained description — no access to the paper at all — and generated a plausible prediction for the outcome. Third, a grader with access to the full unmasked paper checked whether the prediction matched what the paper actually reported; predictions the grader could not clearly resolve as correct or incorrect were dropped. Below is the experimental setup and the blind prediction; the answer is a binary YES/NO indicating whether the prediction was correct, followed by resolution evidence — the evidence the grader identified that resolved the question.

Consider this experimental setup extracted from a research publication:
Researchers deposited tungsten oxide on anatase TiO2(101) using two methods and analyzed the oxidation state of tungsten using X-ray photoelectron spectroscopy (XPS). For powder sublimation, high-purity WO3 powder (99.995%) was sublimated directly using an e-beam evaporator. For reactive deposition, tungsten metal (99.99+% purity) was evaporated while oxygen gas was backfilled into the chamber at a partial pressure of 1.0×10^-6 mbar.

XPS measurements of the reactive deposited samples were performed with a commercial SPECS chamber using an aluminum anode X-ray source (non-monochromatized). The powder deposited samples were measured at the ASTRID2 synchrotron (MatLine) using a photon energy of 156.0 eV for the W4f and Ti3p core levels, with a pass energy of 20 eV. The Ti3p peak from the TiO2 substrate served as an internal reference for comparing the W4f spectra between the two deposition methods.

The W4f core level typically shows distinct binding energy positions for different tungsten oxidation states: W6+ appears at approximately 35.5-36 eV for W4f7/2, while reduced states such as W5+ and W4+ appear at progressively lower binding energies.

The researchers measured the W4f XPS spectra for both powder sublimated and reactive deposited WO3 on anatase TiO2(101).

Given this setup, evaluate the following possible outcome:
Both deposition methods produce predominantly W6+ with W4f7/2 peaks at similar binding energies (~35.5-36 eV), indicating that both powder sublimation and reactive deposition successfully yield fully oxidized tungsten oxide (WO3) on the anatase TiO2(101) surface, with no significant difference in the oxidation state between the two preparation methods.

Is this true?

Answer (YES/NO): NO